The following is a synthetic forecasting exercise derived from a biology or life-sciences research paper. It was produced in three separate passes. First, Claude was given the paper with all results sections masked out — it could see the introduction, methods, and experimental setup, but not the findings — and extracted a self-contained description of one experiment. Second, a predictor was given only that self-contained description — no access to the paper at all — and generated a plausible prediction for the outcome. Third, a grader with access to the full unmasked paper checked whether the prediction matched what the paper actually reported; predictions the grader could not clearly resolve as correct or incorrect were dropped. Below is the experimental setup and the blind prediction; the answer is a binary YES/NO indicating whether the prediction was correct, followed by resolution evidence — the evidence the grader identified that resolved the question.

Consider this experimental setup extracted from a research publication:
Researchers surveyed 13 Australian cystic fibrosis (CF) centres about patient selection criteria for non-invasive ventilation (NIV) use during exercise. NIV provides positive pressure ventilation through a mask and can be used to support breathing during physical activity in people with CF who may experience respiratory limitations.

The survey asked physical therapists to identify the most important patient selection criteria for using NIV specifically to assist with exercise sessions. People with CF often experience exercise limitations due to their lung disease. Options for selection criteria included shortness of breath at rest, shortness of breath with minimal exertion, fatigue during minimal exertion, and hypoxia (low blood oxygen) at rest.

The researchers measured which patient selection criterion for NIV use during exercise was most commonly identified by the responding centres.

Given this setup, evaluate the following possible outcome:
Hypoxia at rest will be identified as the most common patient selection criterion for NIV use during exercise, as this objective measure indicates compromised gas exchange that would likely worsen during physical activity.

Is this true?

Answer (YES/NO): NO